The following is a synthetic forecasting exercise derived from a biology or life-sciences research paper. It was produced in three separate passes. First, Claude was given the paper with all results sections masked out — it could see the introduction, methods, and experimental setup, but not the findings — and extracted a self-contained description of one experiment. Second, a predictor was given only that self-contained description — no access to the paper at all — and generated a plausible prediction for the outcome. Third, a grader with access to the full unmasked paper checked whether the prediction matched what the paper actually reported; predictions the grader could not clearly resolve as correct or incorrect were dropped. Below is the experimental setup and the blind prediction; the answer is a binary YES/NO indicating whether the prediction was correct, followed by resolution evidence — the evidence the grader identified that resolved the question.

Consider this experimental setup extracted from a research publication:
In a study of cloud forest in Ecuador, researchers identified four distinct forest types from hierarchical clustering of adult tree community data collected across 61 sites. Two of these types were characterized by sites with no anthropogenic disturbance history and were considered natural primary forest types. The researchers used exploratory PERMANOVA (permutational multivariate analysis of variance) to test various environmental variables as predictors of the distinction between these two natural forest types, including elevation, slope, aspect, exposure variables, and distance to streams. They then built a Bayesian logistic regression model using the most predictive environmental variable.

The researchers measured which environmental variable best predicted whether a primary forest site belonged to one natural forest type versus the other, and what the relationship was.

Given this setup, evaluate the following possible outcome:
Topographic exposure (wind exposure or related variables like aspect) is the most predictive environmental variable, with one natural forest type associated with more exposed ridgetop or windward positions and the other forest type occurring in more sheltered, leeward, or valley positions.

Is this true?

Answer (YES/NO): NO